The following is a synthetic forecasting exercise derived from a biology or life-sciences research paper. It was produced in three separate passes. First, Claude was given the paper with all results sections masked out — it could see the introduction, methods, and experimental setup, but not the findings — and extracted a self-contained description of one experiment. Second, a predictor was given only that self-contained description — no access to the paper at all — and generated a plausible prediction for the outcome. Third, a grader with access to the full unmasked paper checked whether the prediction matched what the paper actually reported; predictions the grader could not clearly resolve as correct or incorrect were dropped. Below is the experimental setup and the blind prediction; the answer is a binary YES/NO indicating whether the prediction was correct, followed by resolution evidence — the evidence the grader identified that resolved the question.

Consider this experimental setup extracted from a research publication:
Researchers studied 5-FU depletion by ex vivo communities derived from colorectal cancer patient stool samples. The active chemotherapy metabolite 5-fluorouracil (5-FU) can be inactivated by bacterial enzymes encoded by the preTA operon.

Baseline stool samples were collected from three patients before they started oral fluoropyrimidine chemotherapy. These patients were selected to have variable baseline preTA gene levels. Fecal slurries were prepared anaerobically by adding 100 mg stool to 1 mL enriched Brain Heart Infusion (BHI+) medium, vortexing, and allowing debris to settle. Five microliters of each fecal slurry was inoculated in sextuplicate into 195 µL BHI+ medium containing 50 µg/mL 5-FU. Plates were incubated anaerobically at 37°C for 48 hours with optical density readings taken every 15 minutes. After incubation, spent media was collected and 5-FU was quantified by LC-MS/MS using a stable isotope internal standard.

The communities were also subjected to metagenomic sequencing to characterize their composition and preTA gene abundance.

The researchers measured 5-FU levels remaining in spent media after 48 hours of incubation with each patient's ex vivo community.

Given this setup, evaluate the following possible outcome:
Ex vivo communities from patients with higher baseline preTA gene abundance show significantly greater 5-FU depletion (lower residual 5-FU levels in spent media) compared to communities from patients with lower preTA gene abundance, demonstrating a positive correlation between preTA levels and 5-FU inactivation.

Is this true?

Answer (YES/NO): YES